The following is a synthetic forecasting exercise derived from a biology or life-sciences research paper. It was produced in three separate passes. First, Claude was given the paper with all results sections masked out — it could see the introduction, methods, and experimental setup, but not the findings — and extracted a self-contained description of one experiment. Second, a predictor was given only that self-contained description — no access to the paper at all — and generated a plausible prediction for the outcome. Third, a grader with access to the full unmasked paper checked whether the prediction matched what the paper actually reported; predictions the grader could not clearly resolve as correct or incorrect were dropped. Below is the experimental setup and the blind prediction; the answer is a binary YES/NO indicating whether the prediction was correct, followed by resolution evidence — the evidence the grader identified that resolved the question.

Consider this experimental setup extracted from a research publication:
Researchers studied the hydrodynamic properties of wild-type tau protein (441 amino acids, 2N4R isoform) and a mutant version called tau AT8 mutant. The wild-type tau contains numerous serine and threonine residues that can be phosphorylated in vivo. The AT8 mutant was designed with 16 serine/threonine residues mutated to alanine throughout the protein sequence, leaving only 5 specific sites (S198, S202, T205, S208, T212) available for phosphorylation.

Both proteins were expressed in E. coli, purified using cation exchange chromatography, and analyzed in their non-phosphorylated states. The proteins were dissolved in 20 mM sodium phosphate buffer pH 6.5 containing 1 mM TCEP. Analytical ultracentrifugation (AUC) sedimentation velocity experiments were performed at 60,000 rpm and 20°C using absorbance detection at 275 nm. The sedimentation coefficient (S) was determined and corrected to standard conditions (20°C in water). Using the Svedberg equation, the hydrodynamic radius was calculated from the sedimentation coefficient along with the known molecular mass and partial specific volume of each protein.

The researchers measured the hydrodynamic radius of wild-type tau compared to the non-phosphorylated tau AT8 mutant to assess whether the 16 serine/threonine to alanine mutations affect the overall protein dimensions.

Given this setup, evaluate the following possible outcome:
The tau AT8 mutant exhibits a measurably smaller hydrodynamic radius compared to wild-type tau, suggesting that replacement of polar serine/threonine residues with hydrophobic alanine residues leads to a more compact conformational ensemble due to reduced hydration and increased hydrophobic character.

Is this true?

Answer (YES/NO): NO